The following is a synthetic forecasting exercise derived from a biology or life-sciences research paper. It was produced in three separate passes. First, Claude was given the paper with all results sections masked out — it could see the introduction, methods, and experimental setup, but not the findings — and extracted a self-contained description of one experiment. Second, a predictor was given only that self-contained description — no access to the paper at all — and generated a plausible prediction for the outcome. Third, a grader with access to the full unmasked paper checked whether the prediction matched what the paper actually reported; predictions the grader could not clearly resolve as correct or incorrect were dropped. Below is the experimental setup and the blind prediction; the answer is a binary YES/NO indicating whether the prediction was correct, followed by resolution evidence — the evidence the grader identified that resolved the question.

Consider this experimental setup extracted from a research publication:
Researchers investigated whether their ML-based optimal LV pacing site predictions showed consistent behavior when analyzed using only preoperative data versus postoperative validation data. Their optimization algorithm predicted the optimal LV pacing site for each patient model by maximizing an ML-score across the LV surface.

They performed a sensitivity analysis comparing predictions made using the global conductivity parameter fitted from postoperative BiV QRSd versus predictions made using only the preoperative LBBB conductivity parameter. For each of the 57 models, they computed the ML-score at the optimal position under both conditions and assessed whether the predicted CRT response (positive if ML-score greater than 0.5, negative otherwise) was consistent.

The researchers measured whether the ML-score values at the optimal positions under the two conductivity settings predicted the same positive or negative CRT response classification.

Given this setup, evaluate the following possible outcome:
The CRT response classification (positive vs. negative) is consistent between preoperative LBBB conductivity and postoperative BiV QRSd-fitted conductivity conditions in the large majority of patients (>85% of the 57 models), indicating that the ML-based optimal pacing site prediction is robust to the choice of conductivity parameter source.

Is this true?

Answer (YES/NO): YES